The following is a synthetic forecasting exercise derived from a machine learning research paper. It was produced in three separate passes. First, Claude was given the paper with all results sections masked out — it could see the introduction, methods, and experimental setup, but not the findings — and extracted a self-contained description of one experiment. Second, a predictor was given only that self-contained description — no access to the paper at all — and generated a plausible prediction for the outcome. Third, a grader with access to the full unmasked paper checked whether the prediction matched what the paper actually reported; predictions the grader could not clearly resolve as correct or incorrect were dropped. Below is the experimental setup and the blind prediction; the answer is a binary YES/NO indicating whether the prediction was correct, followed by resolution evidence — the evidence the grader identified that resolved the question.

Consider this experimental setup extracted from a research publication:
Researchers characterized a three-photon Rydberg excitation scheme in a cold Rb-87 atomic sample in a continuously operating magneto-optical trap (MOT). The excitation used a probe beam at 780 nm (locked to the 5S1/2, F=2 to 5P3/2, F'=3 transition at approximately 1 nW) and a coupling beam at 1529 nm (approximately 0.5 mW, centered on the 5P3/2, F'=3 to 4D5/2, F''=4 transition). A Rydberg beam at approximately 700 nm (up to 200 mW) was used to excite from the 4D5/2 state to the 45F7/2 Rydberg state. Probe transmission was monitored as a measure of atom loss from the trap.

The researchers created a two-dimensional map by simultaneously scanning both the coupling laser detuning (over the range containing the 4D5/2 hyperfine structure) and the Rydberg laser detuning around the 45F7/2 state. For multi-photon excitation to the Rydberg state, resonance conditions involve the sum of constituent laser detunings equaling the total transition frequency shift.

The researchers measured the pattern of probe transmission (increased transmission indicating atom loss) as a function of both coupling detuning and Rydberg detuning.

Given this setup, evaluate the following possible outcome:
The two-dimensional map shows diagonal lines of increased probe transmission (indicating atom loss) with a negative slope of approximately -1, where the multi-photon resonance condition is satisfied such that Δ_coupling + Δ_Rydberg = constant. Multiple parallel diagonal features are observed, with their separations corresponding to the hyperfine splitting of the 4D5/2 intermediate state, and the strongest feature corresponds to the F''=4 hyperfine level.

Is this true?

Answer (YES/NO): NO